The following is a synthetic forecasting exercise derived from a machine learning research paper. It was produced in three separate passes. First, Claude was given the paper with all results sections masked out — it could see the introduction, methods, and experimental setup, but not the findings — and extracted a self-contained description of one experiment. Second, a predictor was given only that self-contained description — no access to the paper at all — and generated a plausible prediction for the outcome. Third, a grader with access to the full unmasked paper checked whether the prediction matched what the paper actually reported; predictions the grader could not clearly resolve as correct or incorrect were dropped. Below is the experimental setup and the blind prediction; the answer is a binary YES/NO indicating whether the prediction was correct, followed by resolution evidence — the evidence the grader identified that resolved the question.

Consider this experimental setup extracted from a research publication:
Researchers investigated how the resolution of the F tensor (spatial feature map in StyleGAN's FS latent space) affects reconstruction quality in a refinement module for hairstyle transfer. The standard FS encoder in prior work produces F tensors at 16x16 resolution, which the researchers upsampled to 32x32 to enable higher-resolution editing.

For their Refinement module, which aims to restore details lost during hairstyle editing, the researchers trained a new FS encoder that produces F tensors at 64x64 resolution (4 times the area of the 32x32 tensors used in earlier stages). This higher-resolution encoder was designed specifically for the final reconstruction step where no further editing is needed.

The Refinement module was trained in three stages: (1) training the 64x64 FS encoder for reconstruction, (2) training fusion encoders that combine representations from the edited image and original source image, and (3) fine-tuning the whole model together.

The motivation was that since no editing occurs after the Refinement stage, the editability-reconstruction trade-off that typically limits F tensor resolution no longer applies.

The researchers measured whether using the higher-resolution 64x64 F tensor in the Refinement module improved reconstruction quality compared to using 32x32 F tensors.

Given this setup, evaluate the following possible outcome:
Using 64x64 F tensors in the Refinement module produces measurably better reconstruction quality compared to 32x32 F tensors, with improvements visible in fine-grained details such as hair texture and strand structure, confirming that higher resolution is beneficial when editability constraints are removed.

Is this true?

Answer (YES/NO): NO